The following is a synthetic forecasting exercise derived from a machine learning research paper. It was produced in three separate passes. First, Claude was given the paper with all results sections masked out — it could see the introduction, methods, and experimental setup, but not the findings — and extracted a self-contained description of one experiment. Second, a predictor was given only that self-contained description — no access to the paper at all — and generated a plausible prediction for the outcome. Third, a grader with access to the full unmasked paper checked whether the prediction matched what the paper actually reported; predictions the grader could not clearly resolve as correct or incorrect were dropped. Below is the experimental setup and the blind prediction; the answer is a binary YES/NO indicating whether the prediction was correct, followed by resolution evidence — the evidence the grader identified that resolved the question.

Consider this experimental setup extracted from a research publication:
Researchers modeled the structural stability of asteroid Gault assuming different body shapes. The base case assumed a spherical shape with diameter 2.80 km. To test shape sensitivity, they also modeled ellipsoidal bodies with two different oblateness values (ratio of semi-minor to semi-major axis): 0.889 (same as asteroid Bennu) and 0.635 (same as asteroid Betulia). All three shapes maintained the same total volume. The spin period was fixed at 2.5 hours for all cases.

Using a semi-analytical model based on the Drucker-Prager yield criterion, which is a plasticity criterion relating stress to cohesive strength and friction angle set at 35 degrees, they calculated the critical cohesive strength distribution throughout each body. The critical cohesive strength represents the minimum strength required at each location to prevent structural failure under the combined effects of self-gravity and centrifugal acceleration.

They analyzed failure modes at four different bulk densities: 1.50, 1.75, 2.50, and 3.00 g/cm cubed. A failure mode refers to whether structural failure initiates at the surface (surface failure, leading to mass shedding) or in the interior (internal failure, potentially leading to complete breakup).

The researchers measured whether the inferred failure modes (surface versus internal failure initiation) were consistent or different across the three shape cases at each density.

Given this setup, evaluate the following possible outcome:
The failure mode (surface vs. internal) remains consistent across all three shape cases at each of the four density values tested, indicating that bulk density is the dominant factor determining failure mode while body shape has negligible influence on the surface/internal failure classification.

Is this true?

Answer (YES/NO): YES